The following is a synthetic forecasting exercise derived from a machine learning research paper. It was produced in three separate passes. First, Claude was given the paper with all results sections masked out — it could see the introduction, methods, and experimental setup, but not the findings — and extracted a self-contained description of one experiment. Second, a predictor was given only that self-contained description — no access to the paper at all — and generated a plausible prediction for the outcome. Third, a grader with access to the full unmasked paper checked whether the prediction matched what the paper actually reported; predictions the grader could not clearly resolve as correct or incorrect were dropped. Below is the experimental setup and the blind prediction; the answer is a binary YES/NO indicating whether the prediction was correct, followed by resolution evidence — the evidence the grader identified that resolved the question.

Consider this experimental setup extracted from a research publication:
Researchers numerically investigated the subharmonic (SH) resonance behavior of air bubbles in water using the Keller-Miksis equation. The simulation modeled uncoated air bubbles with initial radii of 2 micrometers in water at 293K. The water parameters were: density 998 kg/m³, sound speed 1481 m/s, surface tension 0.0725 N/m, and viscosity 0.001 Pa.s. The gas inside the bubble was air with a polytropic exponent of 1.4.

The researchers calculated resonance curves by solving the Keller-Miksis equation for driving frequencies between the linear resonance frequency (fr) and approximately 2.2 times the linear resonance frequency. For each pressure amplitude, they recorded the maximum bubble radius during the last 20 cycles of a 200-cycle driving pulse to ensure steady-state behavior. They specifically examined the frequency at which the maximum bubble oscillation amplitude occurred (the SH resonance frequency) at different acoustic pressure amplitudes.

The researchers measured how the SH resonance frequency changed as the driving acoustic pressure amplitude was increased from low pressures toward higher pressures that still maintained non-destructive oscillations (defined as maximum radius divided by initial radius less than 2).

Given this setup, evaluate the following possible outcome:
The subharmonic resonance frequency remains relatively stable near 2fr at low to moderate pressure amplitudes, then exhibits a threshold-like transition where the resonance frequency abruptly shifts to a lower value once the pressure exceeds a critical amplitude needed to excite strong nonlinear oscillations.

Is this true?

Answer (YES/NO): NO